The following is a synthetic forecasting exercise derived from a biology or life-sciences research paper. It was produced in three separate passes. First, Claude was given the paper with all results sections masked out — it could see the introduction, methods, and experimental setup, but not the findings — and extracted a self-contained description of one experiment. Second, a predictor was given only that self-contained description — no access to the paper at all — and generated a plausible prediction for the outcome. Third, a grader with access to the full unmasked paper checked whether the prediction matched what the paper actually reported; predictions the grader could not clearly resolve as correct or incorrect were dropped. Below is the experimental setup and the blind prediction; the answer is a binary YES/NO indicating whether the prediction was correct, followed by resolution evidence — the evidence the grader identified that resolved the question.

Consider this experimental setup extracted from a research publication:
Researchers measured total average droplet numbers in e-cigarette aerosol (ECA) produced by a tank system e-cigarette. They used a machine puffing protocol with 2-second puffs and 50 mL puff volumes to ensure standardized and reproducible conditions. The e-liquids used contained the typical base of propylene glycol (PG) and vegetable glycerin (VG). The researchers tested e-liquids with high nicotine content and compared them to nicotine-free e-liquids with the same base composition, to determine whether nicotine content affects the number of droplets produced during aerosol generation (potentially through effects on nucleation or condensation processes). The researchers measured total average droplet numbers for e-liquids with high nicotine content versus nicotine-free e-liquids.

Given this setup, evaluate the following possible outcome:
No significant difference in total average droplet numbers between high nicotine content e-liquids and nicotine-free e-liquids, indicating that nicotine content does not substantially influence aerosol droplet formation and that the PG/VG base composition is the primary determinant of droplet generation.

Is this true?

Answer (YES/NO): NO